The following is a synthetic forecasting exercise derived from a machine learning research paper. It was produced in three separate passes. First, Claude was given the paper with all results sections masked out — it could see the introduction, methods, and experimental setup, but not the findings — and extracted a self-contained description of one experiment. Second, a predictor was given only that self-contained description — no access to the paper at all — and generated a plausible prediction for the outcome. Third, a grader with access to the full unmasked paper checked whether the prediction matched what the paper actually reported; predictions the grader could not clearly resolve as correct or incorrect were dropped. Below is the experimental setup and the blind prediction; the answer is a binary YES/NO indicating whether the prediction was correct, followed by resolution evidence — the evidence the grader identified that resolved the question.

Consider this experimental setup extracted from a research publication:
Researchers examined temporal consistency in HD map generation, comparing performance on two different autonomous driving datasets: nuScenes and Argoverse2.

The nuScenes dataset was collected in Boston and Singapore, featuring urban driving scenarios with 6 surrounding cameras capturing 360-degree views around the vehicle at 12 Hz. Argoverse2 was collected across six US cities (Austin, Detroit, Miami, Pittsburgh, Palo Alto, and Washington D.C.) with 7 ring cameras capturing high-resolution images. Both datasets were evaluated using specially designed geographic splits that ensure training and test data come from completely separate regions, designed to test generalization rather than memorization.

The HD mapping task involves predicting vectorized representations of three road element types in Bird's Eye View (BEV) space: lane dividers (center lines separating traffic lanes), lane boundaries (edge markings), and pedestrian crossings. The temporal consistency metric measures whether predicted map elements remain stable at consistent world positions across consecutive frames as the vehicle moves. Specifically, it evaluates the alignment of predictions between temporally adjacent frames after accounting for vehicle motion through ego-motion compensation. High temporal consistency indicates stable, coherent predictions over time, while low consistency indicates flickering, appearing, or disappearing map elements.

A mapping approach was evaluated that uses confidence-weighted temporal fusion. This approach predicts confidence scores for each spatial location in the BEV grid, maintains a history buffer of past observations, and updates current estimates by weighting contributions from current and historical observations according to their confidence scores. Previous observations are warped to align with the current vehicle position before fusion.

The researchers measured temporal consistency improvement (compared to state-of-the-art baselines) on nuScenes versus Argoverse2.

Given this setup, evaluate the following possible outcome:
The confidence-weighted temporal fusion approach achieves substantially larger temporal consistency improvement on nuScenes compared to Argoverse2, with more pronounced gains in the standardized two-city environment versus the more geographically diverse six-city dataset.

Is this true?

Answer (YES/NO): YES